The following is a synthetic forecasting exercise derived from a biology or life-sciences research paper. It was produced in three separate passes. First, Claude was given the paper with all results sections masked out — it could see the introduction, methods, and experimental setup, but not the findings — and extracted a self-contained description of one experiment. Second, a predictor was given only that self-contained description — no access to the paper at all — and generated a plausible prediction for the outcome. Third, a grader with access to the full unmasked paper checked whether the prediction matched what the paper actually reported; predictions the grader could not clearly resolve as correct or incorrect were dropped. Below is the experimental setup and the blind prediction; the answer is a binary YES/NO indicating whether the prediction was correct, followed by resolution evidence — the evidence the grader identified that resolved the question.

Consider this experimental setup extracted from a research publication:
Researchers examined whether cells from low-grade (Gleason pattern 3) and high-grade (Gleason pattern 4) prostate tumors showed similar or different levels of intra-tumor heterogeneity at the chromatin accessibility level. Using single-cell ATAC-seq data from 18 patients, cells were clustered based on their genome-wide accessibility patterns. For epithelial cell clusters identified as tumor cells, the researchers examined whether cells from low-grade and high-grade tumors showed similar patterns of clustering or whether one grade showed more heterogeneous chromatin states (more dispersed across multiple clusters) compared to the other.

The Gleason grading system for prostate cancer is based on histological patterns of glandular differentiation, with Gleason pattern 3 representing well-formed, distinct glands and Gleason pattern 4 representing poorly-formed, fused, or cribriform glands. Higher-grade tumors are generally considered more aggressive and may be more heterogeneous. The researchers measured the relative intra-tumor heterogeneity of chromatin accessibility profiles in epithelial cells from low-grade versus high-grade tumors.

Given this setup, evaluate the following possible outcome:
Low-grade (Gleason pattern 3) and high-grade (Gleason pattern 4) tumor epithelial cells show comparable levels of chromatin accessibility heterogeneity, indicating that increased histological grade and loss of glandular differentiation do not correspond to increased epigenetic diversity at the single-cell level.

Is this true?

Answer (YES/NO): NO